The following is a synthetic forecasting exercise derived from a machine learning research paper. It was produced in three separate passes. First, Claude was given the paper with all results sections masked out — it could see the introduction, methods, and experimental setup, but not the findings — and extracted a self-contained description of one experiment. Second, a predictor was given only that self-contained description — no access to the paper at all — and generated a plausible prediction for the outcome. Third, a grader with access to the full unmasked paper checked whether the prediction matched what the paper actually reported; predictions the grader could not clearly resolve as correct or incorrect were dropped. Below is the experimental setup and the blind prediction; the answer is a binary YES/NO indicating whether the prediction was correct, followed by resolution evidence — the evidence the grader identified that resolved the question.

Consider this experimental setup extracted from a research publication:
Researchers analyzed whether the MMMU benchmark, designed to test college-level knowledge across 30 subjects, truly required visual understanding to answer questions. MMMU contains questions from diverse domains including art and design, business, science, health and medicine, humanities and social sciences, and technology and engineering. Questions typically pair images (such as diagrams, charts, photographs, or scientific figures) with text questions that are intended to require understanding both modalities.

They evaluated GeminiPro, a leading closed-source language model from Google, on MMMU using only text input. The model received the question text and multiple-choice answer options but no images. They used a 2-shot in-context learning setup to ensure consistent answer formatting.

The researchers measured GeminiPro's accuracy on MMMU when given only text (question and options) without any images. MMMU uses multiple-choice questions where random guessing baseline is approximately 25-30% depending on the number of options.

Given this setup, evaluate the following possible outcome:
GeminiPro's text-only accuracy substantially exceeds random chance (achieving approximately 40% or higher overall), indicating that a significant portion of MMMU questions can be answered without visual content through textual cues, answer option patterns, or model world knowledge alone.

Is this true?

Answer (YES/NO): YES